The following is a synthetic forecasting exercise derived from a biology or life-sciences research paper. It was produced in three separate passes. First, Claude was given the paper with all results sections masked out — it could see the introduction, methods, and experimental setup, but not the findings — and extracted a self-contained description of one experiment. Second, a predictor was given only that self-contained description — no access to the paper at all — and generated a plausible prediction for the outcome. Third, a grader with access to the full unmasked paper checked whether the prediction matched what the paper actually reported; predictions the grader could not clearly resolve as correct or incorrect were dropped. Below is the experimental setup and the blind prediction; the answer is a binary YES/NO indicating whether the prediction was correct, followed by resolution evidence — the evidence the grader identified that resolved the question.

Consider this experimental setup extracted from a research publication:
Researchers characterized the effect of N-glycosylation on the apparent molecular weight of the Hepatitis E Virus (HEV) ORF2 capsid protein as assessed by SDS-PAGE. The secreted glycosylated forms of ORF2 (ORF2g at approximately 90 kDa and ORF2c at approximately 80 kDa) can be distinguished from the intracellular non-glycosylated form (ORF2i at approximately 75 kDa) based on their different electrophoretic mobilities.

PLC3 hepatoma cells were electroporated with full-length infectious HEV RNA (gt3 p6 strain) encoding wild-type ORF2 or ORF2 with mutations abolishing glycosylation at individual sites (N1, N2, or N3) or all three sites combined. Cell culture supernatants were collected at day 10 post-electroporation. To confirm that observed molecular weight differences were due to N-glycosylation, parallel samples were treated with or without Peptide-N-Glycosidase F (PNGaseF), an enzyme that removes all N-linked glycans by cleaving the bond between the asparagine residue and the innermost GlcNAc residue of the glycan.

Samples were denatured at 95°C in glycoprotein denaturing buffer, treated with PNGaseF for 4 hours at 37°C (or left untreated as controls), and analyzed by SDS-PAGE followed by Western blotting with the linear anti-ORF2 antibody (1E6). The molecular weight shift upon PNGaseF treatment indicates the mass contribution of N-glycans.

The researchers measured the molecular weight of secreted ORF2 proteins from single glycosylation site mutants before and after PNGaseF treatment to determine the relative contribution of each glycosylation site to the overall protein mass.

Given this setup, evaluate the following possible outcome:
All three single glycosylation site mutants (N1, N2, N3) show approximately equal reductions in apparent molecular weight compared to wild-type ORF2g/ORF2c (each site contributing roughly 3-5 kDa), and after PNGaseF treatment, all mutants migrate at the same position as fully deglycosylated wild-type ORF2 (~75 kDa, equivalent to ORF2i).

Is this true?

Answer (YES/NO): NO